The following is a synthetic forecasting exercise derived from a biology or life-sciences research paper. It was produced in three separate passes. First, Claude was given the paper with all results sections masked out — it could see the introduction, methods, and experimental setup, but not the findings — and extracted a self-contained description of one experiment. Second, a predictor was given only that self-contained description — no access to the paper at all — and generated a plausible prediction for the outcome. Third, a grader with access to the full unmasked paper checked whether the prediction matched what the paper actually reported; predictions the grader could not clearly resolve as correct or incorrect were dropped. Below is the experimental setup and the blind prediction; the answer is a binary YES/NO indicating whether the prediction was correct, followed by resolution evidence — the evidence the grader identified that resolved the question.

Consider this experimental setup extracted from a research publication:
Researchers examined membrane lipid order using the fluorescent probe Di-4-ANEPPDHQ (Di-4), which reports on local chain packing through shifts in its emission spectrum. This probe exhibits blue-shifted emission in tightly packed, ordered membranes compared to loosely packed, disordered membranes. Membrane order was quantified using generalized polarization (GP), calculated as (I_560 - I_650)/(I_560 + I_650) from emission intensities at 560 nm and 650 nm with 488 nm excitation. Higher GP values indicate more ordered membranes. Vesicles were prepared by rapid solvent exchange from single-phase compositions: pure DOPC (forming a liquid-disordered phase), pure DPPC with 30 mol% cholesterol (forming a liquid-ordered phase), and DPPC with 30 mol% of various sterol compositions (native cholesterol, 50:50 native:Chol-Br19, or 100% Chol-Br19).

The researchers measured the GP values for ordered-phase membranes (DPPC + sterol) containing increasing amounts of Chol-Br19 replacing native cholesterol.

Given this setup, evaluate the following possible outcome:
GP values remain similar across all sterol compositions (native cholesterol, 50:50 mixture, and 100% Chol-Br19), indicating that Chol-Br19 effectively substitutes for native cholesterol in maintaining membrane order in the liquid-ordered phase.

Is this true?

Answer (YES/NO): NO